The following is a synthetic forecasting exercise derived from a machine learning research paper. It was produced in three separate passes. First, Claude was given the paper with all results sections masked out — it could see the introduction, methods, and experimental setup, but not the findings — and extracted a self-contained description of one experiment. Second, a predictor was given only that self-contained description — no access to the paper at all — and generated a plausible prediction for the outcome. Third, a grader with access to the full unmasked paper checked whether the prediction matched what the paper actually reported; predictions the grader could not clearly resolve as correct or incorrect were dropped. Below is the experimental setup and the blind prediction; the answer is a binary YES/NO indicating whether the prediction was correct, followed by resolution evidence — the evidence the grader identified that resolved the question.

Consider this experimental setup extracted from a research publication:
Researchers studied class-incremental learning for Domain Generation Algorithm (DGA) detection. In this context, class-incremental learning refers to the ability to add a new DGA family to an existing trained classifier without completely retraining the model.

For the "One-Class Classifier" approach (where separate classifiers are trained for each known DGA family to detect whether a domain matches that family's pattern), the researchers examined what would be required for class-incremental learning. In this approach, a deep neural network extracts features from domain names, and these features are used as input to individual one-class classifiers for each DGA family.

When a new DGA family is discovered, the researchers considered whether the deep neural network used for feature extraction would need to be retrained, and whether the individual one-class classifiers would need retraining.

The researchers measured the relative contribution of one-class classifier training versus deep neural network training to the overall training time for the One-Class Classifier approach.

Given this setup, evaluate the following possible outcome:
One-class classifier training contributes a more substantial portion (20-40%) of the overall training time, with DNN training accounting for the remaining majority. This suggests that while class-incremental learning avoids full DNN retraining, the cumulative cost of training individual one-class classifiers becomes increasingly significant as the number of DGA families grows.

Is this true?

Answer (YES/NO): NO